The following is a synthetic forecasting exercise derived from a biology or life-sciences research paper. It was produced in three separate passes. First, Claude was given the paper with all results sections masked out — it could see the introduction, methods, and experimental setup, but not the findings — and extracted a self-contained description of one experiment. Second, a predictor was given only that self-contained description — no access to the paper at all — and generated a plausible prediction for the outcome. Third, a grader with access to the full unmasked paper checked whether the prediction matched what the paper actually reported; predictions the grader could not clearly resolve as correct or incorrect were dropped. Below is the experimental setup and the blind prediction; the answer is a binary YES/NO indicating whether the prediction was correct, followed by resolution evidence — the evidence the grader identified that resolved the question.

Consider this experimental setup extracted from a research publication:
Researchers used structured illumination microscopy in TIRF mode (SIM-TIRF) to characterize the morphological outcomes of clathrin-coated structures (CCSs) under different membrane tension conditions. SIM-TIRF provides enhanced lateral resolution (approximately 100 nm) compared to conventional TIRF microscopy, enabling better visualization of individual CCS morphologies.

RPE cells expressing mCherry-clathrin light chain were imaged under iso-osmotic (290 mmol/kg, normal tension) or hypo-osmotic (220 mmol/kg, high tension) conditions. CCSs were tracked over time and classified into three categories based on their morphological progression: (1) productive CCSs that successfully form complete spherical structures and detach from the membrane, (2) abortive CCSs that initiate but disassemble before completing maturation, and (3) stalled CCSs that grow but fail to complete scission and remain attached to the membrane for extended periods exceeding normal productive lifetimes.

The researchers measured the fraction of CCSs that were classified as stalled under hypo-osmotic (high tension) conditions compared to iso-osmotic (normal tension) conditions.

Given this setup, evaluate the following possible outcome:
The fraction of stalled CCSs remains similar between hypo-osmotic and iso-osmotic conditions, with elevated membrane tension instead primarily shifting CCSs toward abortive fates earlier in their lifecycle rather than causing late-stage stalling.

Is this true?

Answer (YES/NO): YES